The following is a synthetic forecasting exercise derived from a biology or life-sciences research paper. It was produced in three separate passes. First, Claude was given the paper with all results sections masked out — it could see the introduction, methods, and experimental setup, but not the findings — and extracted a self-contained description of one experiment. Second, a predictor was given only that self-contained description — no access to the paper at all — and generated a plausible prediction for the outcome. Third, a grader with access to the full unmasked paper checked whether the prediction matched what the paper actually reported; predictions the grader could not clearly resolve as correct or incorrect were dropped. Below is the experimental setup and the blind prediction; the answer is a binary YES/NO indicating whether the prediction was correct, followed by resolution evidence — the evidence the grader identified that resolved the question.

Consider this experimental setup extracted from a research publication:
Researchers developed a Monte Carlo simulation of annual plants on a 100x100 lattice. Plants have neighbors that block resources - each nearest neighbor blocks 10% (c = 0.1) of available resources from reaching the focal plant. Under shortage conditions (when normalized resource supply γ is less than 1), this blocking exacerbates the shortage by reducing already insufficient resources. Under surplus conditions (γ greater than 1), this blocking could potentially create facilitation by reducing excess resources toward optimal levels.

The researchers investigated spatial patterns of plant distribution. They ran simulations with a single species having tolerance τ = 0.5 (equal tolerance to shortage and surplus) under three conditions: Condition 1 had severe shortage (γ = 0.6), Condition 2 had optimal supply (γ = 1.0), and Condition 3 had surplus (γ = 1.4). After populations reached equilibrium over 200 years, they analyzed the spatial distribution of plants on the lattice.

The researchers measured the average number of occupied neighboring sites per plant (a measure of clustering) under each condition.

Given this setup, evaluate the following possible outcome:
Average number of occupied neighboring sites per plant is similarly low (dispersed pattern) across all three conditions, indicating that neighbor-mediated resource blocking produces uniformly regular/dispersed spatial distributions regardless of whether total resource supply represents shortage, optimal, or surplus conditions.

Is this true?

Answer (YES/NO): NO